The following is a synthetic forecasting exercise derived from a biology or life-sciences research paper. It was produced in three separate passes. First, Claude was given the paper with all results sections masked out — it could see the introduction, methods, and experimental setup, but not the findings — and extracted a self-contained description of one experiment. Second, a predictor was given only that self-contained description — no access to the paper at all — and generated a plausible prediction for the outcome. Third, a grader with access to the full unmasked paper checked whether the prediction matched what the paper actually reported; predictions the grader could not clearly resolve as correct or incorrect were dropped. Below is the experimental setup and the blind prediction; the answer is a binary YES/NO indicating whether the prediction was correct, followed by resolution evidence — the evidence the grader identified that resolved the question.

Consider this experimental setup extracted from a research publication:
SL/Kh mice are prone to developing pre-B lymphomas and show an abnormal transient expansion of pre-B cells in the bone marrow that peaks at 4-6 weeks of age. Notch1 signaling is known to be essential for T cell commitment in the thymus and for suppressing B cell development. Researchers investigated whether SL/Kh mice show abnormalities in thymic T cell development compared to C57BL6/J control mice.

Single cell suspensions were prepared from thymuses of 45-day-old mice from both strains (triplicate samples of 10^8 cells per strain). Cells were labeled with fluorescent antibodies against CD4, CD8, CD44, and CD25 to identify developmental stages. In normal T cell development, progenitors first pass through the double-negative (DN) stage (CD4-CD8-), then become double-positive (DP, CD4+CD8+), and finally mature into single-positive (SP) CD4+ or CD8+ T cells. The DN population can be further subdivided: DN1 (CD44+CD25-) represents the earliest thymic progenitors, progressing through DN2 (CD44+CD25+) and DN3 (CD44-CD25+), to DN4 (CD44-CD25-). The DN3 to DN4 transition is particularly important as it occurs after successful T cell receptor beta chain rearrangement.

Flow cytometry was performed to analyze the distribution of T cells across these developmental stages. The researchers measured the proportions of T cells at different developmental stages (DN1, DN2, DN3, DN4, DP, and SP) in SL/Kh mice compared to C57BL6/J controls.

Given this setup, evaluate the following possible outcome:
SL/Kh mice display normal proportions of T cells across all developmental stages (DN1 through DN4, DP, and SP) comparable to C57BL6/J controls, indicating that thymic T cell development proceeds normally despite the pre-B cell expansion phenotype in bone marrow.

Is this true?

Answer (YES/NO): NO